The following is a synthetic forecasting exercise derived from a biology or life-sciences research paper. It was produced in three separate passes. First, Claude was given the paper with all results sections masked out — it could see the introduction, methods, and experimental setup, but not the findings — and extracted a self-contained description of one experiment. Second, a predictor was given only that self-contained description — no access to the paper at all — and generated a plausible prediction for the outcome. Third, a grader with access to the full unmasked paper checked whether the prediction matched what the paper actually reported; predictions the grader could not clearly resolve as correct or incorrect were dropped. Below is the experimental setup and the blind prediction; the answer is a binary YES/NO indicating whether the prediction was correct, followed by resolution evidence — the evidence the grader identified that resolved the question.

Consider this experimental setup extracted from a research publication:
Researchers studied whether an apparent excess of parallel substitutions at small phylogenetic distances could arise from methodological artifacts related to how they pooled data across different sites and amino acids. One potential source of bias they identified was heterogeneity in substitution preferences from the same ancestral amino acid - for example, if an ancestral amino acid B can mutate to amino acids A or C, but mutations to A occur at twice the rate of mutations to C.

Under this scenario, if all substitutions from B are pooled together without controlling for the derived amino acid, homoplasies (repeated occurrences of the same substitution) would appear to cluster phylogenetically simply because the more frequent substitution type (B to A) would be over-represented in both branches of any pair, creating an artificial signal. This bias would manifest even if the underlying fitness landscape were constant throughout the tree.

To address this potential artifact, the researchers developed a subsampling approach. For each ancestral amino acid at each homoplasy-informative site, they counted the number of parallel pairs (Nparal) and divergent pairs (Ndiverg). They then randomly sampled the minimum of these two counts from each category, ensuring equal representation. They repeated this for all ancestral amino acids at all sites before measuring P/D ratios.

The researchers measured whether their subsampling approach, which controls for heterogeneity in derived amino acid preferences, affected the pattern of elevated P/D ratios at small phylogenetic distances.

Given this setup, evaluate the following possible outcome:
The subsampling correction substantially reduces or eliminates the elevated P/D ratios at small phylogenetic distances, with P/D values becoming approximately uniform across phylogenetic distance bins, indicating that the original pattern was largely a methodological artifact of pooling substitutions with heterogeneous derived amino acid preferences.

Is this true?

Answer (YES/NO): NO